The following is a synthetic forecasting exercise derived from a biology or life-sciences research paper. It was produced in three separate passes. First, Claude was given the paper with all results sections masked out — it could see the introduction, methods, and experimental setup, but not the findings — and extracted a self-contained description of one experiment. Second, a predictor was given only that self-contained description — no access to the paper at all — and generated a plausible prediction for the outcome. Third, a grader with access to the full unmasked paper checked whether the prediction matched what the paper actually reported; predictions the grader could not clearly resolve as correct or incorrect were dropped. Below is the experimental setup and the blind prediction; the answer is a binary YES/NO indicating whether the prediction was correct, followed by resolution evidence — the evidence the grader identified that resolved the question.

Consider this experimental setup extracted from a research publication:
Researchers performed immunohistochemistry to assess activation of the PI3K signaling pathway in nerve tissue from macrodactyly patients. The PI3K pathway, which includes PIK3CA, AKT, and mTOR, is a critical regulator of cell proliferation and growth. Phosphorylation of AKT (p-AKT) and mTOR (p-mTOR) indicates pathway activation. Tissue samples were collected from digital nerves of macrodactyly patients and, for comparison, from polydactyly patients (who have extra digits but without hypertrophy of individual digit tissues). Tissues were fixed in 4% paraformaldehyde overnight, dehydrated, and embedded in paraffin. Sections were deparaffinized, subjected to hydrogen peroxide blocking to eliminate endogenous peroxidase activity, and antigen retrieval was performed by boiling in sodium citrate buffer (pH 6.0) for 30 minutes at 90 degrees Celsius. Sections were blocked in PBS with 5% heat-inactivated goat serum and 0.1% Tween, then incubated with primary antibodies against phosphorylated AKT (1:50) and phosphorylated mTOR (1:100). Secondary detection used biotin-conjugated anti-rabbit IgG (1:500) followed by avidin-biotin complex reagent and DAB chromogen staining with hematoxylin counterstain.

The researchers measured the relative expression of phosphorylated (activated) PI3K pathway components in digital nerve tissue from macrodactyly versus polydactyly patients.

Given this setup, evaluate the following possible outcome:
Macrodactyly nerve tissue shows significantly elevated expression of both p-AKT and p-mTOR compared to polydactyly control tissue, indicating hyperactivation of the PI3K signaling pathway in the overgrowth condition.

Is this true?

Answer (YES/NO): NO